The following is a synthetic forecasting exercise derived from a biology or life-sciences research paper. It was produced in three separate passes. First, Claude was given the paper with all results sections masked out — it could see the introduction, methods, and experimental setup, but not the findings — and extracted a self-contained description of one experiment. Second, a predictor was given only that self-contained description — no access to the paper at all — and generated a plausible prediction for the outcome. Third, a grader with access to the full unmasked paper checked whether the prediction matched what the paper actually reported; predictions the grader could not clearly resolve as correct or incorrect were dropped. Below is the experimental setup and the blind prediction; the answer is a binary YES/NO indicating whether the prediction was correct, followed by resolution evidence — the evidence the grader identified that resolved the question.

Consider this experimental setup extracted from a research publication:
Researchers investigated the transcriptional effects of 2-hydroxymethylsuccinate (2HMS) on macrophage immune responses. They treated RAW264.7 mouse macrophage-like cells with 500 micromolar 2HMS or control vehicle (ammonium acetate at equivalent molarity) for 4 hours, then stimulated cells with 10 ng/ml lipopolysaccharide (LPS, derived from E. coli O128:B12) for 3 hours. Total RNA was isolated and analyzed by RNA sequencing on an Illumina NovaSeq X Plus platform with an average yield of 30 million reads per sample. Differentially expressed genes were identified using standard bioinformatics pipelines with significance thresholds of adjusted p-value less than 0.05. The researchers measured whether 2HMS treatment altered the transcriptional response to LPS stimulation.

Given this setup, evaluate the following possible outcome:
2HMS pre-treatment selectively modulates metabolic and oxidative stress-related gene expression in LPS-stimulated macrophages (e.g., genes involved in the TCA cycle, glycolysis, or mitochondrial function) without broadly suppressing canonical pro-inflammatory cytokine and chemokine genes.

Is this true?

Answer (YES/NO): NO